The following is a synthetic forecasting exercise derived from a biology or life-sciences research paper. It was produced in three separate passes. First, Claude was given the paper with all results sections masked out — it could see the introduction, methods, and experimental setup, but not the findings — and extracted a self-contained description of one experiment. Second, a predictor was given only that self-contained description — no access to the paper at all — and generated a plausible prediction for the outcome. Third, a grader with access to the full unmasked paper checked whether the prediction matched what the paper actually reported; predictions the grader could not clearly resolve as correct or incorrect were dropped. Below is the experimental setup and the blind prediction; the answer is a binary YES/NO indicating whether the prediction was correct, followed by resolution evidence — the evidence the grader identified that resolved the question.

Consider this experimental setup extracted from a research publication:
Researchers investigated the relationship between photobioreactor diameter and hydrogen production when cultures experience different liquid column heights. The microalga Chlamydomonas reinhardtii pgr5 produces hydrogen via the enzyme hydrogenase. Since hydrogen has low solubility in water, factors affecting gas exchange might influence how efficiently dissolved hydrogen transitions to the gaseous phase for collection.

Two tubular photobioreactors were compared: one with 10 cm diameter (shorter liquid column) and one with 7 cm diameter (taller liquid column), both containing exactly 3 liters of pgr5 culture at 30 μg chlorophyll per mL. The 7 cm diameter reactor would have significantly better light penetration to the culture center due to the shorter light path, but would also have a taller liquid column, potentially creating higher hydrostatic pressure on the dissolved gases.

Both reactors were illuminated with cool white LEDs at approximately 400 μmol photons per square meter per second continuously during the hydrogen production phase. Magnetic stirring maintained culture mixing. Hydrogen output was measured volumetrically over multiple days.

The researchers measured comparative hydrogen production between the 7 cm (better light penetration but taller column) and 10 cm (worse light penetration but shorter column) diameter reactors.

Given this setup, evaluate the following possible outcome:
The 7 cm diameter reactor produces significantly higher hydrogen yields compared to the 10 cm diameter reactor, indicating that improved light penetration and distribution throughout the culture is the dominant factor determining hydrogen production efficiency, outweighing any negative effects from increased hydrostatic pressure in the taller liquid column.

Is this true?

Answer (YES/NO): NO